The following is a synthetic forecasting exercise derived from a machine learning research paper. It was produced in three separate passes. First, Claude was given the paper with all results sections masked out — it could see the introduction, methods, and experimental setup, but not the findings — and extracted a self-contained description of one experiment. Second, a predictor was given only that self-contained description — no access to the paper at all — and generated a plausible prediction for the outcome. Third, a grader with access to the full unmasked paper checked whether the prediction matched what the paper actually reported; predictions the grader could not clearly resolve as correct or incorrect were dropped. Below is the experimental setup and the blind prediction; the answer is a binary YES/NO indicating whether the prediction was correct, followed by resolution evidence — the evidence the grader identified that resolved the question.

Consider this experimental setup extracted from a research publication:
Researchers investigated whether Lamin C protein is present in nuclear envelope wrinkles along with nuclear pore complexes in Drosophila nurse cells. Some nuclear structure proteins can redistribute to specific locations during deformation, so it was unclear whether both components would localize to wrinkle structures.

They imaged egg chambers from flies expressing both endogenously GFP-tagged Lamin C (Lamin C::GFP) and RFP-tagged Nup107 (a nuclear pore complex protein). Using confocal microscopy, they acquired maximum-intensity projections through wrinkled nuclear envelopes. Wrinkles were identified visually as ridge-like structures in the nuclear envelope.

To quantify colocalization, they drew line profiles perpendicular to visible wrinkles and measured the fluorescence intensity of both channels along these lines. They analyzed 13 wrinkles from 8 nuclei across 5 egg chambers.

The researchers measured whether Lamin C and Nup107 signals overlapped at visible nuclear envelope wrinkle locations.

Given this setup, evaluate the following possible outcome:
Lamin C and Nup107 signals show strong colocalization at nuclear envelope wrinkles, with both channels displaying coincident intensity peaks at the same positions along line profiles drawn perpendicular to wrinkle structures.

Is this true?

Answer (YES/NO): YES